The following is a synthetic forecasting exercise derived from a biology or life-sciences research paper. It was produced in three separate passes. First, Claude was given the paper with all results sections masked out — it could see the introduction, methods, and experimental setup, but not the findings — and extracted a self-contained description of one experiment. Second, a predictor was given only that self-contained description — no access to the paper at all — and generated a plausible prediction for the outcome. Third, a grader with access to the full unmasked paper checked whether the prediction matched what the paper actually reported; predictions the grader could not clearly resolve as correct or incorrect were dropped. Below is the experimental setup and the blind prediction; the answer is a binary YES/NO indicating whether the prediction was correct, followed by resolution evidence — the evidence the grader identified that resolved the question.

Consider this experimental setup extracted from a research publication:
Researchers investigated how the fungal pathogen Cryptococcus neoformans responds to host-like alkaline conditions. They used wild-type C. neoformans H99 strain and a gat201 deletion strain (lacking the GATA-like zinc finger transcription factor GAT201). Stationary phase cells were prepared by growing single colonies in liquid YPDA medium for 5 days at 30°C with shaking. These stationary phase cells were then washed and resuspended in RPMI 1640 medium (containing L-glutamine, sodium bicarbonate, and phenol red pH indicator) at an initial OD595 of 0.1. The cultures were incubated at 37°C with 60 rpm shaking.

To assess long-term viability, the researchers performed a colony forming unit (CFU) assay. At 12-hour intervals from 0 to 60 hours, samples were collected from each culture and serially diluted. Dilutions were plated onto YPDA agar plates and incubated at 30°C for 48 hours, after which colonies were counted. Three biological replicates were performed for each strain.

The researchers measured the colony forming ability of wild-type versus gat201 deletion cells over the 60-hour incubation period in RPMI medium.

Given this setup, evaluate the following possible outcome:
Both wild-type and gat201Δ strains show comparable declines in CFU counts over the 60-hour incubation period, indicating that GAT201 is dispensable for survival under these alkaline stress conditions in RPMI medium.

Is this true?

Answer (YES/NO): NO